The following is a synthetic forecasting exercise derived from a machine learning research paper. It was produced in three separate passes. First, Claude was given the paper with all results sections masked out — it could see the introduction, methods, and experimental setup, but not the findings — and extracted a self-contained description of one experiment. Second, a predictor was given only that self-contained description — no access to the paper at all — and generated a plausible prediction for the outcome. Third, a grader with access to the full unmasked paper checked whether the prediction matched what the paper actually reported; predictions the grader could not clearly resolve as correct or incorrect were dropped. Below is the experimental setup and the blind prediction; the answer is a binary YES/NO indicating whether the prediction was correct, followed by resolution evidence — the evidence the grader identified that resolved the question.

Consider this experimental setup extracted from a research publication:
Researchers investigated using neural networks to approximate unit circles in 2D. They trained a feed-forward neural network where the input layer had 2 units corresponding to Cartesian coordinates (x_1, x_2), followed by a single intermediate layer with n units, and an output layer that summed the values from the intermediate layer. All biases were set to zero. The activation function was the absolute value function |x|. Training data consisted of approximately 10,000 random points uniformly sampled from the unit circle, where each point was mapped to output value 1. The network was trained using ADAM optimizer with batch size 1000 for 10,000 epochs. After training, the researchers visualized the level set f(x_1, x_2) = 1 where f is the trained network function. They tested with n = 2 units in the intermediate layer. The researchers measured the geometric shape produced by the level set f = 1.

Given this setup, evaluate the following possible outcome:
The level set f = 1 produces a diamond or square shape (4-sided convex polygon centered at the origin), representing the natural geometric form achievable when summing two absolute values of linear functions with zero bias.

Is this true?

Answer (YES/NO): YES